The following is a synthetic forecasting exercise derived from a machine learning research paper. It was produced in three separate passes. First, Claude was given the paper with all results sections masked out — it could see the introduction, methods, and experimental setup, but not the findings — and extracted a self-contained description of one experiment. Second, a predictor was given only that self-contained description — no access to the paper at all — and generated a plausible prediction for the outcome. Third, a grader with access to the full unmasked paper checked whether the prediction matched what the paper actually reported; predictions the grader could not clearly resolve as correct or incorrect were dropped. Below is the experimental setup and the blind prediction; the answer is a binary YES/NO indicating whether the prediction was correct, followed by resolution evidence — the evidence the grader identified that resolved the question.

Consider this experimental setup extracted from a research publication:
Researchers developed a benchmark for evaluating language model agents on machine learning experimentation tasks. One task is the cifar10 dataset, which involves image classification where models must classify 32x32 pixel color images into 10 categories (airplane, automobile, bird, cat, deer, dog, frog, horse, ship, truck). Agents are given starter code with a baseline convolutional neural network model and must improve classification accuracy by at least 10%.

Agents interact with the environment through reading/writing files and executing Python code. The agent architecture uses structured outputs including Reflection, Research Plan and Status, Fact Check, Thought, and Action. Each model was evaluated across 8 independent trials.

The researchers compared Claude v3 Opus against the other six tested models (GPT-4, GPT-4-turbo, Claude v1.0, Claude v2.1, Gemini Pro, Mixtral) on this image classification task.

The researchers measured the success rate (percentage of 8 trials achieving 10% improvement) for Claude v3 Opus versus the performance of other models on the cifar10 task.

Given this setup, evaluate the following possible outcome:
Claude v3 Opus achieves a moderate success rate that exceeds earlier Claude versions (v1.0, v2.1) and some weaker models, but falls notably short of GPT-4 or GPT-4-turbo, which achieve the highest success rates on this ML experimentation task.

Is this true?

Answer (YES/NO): NO